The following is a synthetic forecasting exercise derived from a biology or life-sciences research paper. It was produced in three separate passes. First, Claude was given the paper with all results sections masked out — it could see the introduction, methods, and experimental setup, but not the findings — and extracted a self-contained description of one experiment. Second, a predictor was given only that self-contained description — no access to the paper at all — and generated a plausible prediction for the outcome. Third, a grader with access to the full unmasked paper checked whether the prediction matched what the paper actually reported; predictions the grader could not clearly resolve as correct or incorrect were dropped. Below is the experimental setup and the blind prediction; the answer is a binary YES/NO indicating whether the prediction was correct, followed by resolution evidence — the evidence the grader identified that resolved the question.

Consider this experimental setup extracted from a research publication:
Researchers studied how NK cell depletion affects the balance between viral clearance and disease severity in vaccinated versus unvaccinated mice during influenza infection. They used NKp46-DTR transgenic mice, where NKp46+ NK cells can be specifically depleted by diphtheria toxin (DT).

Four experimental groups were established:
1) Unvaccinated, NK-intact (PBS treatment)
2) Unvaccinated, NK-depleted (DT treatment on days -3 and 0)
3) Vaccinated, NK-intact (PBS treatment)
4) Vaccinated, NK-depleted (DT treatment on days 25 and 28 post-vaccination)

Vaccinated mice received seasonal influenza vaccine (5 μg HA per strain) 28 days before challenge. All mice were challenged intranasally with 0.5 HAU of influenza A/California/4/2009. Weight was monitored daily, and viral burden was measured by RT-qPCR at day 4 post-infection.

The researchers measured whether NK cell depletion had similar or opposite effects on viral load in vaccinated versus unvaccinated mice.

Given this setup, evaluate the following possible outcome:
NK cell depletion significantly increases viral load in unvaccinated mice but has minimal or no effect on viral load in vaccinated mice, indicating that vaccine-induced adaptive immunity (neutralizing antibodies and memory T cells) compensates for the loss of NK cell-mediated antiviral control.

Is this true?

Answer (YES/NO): NO